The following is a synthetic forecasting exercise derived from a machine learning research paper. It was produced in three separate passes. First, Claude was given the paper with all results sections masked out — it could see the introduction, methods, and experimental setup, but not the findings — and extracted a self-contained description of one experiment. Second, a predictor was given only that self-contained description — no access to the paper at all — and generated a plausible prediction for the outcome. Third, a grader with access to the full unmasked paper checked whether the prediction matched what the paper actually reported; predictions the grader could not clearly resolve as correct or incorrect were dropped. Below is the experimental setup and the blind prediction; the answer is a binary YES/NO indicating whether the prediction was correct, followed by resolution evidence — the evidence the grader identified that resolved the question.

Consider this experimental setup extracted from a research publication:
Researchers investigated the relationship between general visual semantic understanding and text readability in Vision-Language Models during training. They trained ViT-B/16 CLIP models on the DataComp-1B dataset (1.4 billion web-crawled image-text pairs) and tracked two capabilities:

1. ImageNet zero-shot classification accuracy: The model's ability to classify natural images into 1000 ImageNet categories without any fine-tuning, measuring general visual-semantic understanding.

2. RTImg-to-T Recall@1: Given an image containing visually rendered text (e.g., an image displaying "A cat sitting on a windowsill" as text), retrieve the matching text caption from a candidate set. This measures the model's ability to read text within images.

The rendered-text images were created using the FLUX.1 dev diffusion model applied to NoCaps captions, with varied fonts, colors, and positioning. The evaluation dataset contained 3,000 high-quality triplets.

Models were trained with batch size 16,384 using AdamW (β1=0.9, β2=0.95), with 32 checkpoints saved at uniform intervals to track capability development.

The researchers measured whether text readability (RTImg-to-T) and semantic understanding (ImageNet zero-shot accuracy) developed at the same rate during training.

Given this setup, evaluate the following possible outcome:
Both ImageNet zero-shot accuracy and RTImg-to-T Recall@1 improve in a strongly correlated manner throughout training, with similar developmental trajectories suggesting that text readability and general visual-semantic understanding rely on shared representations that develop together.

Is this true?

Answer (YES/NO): NO